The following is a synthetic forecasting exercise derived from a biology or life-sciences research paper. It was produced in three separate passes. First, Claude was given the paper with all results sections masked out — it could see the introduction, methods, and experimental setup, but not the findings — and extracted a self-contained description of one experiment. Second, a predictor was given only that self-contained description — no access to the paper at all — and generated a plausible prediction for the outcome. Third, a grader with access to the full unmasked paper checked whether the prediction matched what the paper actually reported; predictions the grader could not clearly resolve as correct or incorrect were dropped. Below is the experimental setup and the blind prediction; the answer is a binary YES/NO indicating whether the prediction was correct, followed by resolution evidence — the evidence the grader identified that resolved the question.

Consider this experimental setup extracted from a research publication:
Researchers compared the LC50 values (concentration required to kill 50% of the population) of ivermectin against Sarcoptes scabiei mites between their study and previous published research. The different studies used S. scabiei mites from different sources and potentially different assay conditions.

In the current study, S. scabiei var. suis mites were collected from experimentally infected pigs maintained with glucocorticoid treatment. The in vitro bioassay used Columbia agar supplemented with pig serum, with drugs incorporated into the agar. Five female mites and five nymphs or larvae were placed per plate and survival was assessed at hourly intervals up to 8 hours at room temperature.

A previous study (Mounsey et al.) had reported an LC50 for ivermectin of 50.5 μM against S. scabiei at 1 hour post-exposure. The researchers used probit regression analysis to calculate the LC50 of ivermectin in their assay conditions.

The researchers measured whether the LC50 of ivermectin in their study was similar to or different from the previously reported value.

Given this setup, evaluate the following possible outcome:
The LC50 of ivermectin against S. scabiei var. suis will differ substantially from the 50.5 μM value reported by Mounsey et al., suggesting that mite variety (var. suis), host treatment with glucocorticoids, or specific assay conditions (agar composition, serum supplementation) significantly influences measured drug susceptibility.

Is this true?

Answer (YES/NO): NO